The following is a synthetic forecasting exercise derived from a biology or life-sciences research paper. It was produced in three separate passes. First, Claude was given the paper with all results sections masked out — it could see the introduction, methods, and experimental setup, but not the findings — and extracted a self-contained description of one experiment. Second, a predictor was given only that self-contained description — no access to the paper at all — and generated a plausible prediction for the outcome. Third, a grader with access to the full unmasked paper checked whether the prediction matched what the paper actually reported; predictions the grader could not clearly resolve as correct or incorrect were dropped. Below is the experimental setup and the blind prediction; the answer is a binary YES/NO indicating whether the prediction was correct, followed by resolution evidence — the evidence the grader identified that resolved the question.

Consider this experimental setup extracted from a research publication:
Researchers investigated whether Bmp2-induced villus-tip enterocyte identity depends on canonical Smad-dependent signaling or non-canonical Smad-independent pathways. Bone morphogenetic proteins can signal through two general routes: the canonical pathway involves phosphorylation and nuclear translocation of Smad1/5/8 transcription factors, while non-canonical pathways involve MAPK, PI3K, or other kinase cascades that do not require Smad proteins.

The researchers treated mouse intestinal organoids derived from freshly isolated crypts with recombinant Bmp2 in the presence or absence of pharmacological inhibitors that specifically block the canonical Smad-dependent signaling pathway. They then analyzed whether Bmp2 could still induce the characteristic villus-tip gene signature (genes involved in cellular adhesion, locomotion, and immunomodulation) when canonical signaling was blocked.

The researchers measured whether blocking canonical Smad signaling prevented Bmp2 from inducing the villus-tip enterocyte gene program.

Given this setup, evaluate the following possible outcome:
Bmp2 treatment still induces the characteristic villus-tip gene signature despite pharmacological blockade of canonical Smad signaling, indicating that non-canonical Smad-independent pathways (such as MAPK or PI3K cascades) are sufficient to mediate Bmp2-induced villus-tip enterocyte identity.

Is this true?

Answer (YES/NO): NO